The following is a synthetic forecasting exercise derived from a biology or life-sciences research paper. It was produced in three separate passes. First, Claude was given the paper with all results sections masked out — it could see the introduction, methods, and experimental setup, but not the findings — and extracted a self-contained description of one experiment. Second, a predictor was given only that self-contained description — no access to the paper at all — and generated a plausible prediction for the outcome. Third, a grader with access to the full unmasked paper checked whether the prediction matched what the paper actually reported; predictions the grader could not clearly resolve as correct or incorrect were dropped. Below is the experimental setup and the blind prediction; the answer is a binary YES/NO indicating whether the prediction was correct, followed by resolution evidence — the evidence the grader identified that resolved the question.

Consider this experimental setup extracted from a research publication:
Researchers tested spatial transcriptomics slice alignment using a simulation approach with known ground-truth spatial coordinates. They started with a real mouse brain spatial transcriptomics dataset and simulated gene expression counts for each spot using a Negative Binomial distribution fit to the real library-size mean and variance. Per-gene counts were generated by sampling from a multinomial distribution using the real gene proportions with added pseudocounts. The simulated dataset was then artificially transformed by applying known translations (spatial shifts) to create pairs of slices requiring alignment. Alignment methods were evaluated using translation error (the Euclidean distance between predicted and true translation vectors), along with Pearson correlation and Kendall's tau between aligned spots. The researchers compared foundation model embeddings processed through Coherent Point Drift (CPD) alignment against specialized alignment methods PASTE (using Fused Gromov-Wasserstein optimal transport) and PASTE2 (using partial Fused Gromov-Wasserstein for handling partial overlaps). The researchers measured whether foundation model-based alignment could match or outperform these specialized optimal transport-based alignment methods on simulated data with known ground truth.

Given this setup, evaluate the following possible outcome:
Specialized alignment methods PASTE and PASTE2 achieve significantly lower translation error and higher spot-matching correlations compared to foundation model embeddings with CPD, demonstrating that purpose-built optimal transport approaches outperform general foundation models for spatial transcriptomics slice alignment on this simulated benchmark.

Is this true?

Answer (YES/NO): NO